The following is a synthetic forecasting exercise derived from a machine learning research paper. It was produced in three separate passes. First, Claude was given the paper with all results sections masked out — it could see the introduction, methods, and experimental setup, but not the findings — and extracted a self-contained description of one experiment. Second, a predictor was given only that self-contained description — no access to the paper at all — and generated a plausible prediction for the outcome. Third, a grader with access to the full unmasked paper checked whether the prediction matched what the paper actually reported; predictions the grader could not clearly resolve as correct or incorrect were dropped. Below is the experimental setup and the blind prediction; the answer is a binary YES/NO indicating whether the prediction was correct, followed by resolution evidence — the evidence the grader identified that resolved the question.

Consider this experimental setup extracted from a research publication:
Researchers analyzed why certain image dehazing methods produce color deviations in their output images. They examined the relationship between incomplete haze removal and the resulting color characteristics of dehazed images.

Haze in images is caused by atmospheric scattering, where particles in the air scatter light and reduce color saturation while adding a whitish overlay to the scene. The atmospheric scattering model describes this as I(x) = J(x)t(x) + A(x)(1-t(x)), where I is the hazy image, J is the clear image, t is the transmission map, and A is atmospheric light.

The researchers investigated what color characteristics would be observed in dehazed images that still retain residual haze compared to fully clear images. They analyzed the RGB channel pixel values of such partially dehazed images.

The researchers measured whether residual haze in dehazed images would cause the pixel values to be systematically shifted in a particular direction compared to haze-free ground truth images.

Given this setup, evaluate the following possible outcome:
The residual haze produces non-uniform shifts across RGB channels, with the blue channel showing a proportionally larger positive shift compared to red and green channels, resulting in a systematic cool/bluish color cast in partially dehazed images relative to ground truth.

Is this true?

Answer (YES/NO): NO